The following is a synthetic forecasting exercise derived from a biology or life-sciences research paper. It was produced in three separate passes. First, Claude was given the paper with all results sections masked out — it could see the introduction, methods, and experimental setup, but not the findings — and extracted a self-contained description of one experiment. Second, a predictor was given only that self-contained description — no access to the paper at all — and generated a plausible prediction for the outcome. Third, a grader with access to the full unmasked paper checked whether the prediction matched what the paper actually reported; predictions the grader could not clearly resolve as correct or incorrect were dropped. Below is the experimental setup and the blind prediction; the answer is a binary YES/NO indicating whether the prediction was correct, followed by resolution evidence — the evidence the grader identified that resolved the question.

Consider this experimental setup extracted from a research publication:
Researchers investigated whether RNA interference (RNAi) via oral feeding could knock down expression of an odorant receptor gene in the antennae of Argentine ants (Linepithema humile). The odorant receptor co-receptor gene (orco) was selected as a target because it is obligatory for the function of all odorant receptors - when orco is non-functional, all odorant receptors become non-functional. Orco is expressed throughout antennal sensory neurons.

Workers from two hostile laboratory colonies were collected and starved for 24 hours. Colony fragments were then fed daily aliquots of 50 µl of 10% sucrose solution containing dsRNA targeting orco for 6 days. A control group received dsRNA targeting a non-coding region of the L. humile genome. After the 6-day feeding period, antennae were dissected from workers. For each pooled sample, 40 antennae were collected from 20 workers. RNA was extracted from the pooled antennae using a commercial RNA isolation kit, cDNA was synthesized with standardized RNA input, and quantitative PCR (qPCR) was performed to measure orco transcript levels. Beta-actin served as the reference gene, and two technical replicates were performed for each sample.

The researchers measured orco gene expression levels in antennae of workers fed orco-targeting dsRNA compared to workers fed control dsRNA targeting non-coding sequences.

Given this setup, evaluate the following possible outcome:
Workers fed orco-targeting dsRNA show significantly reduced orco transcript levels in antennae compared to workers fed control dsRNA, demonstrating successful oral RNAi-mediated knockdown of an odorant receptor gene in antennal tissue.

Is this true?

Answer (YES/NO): YES